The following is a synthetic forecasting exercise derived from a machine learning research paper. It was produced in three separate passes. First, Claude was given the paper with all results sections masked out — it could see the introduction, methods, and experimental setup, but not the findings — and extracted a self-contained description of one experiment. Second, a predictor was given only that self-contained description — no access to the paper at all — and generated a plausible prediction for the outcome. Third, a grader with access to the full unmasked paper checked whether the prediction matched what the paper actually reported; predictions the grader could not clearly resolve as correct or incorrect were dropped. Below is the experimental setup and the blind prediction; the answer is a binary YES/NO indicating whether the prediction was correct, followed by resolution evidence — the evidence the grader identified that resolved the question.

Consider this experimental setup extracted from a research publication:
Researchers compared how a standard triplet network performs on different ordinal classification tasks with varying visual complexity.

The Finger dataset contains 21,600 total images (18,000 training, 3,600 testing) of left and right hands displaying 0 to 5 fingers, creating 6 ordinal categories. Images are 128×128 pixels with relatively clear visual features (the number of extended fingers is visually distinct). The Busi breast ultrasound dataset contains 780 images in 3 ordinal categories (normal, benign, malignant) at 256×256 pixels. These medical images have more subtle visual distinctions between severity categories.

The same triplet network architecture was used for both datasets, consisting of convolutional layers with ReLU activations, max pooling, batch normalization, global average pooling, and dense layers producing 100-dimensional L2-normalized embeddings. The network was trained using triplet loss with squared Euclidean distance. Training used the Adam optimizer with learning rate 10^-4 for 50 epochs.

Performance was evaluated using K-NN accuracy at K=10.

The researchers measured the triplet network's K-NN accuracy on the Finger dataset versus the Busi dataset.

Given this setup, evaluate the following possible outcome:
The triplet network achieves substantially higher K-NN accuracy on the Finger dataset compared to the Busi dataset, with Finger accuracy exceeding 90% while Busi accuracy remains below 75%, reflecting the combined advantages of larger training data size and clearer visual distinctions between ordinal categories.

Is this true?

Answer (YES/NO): YES